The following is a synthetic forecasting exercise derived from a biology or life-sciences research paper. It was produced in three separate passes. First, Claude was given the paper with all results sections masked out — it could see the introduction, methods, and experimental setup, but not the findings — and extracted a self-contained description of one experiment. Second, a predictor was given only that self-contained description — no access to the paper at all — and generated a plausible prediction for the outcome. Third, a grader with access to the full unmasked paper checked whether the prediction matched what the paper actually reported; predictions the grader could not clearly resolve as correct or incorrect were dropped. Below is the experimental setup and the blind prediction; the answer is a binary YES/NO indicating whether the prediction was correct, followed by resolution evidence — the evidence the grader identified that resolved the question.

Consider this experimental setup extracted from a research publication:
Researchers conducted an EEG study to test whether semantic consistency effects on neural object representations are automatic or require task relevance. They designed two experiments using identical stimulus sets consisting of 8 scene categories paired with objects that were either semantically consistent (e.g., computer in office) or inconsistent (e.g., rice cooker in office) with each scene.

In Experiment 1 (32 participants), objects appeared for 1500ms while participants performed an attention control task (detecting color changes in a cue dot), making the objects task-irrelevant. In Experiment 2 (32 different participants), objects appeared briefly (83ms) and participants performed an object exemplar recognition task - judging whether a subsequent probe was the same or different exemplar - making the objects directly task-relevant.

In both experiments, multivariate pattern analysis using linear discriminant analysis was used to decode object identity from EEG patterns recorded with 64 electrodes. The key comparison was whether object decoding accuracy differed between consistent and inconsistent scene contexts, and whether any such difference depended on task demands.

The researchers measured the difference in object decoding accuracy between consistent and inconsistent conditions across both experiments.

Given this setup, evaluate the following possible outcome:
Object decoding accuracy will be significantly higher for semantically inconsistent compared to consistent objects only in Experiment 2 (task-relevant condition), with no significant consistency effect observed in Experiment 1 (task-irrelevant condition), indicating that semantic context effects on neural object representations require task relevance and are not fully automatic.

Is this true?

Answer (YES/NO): NO